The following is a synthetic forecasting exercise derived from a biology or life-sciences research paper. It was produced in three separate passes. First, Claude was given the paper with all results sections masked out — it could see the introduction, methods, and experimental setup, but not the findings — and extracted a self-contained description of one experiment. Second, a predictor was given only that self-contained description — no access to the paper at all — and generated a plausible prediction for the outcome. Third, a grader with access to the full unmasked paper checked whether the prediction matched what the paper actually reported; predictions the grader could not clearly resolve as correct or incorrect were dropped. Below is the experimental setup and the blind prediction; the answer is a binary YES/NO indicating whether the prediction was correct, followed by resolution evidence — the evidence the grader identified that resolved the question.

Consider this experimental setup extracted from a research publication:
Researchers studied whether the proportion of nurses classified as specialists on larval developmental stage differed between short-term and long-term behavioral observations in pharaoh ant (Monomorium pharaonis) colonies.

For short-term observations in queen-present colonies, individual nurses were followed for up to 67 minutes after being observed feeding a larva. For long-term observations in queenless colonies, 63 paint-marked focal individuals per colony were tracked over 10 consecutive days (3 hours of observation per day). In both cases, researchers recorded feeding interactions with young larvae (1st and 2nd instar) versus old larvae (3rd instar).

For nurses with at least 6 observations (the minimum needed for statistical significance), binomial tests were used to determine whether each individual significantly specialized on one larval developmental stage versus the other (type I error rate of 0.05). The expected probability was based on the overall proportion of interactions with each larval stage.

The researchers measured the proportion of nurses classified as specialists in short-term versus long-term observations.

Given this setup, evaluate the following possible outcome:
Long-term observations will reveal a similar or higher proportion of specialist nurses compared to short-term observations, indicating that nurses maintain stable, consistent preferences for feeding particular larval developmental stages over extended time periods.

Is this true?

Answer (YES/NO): NO